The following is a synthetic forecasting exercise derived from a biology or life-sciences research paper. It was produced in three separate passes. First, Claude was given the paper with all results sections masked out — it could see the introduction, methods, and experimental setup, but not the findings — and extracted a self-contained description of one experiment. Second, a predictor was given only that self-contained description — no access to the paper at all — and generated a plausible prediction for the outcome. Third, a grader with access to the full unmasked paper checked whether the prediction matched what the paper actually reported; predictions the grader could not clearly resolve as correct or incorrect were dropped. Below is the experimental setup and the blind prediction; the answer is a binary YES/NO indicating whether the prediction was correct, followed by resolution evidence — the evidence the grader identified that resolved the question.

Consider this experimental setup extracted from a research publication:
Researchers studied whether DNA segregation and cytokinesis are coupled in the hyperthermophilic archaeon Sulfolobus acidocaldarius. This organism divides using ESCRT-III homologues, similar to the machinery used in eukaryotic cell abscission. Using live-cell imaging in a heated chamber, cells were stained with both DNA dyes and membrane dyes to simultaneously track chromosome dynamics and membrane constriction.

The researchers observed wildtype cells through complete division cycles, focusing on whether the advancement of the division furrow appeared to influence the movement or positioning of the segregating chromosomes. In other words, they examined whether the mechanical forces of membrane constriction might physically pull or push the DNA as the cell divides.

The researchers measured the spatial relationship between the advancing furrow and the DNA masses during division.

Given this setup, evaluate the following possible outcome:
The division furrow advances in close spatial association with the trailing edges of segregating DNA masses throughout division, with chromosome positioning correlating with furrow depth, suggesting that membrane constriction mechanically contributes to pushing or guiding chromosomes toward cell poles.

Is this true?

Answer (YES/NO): NO